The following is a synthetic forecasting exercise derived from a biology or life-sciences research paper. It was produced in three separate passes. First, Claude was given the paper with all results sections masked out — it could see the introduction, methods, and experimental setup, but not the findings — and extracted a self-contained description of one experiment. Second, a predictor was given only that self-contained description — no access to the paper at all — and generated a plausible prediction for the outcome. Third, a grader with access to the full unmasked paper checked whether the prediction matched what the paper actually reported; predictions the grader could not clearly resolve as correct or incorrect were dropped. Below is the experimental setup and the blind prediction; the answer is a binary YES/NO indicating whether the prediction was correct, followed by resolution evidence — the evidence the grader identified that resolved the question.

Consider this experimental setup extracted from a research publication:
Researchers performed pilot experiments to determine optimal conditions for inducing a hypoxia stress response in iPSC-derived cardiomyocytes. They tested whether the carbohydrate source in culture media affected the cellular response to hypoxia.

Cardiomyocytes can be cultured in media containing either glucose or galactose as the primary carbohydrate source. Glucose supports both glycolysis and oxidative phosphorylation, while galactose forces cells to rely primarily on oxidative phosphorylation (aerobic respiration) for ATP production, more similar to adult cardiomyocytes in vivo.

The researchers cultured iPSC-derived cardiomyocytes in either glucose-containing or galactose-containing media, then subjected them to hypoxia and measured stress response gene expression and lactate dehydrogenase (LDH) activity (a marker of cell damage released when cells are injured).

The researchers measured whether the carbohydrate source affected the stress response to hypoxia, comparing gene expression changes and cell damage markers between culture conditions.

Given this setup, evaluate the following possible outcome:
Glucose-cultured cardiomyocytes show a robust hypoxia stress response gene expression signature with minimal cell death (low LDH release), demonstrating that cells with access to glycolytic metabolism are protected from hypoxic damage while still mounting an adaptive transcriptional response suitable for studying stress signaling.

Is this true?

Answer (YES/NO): NO